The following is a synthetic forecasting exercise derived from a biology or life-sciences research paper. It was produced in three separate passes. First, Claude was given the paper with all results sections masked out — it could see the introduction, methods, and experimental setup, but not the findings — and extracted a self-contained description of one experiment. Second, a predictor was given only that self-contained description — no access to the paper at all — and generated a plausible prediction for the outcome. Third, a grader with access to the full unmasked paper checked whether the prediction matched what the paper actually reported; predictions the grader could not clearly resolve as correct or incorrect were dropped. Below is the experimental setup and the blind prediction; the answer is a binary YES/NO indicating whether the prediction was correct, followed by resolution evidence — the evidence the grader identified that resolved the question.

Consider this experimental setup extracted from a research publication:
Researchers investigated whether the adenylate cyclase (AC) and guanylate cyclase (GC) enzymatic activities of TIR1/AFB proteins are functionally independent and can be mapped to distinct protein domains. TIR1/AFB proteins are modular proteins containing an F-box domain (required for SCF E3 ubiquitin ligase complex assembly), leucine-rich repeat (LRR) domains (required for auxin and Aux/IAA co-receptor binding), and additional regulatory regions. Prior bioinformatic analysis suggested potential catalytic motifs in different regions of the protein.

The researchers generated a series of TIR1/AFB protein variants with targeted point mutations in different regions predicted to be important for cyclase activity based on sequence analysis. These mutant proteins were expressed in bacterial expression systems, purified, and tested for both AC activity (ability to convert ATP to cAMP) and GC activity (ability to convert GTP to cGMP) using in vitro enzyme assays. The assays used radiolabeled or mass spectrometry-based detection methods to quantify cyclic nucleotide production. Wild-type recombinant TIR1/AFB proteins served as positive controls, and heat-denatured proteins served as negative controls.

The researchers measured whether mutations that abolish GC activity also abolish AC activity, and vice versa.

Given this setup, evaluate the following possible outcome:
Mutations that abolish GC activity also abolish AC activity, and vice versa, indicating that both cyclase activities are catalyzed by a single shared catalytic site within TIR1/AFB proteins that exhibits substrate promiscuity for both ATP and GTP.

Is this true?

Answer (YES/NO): NO